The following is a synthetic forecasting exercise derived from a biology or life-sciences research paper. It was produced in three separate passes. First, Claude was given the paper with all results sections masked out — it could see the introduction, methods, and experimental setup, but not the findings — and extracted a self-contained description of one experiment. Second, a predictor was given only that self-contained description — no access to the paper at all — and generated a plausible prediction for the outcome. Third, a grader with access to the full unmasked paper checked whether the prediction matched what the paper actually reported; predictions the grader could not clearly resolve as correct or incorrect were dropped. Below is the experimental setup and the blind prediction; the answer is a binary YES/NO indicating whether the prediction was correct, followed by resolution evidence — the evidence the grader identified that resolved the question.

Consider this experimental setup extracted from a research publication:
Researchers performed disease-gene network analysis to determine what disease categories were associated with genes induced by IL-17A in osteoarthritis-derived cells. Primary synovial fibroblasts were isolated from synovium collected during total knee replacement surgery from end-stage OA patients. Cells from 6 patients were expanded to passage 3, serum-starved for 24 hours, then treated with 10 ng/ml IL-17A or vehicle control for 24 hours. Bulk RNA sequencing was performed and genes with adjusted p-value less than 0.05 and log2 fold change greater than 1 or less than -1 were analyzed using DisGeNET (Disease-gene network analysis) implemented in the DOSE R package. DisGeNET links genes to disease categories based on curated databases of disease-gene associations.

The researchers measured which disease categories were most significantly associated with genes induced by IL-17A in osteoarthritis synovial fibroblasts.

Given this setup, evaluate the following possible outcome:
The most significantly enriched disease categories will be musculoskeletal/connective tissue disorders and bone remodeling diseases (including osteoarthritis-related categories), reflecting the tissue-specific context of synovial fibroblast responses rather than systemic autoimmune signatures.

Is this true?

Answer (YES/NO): NO